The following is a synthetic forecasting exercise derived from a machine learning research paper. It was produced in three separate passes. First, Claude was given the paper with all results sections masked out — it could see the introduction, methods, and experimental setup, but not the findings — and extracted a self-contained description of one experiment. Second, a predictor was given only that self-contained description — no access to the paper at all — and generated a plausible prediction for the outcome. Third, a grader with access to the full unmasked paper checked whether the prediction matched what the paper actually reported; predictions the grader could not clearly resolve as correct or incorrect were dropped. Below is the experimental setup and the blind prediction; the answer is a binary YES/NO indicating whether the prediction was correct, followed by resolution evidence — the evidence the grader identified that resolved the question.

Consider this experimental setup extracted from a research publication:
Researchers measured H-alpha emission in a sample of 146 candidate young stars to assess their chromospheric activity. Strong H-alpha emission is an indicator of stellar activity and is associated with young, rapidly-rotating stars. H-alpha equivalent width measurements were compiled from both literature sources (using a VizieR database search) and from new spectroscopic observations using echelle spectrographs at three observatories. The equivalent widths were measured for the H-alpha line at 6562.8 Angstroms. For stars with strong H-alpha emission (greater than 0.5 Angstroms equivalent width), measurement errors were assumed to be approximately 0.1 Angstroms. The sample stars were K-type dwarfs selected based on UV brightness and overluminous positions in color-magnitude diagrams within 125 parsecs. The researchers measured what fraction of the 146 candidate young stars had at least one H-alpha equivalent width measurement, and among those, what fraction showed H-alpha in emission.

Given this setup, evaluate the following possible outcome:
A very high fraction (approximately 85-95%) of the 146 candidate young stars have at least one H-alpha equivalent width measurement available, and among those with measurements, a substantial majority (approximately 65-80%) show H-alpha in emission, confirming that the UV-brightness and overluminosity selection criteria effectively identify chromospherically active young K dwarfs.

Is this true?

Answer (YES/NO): NO